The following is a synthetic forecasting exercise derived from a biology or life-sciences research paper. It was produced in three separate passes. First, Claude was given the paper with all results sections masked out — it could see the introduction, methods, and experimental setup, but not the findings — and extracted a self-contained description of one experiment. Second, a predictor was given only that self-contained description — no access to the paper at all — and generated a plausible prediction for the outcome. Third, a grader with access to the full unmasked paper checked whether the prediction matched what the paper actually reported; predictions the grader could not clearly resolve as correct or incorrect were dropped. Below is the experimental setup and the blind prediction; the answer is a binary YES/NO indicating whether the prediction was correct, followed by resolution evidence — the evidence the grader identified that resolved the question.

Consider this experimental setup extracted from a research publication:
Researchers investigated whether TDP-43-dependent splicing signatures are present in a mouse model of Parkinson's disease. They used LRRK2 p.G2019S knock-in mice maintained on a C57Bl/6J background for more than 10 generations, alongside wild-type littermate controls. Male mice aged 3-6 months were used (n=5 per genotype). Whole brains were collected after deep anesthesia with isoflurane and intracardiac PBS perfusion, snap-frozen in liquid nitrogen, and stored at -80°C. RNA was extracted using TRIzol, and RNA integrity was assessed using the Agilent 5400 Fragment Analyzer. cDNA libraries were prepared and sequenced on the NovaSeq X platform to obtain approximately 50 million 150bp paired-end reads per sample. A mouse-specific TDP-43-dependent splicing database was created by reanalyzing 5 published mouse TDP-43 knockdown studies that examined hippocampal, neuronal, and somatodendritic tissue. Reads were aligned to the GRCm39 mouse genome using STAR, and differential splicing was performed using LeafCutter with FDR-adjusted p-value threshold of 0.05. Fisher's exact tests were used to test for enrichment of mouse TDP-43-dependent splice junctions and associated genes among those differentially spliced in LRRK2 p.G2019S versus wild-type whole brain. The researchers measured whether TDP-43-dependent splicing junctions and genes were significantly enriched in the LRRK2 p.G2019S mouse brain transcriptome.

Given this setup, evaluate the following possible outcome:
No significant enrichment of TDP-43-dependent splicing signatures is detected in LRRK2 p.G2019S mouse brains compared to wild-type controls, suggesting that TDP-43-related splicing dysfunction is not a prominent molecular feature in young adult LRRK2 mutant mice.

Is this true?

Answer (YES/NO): NO